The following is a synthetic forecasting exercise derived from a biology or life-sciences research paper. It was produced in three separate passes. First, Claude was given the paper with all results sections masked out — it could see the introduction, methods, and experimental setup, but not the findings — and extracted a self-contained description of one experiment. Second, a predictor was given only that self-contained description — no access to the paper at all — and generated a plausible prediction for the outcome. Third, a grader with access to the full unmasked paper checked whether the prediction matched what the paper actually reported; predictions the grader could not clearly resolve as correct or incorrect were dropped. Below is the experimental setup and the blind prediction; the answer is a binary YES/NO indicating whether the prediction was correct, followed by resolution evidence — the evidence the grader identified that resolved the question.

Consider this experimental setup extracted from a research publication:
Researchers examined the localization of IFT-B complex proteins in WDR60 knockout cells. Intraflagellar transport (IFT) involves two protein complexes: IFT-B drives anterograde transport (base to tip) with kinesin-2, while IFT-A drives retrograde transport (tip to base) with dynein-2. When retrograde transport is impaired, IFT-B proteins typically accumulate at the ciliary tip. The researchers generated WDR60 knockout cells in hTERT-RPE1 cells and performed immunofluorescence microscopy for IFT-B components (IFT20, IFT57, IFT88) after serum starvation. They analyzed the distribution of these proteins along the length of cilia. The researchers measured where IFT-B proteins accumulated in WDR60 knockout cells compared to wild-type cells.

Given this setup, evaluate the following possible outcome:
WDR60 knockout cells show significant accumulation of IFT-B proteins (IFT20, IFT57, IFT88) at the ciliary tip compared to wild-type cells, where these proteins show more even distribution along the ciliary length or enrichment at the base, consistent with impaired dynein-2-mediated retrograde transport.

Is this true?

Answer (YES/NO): YES